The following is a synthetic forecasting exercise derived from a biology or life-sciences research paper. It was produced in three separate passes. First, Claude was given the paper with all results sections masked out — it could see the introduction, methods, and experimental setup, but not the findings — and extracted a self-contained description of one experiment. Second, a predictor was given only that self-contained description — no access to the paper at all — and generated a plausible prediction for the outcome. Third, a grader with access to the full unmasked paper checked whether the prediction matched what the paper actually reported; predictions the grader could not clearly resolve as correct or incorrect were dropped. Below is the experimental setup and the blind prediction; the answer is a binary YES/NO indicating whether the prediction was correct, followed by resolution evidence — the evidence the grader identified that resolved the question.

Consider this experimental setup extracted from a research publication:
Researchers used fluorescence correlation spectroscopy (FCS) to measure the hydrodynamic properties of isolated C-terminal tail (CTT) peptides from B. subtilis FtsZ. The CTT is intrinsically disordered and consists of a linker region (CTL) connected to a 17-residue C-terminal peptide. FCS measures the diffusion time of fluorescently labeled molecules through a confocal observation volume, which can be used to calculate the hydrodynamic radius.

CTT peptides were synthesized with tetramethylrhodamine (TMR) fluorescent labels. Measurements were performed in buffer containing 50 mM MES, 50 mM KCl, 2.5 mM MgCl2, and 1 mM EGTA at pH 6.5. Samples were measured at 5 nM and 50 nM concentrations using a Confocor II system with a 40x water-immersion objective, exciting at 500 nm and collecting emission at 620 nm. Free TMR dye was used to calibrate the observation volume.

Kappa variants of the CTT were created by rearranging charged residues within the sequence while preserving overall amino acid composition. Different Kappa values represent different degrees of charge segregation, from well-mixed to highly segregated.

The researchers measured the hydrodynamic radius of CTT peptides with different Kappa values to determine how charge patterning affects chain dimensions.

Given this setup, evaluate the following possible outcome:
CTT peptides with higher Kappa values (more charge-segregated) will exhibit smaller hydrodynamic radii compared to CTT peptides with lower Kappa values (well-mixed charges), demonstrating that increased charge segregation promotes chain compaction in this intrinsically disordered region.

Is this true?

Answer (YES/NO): YES